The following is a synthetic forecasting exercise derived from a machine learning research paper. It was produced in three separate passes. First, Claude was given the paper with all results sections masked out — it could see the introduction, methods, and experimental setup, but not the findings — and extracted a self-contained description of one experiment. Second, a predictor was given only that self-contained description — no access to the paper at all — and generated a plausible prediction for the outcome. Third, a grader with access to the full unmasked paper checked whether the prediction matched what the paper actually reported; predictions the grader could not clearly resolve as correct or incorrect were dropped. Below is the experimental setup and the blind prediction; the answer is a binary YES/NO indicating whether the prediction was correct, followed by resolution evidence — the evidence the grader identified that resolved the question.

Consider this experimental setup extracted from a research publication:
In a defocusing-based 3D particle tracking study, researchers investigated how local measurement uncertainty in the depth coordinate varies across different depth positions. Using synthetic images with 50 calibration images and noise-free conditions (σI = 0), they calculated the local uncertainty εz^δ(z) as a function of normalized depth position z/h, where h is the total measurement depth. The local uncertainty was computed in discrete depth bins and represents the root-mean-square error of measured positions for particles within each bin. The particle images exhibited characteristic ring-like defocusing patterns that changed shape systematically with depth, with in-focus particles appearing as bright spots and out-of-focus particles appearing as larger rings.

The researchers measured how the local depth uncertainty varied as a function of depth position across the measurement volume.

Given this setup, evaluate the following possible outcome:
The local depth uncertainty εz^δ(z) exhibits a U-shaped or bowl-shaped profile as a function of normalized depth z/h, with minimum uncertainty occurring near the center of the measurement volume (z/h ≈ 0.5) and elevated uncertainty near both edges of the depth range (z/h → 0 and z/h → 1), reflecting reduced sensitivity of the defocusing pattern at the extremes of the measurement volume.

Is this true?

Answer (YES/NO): NO